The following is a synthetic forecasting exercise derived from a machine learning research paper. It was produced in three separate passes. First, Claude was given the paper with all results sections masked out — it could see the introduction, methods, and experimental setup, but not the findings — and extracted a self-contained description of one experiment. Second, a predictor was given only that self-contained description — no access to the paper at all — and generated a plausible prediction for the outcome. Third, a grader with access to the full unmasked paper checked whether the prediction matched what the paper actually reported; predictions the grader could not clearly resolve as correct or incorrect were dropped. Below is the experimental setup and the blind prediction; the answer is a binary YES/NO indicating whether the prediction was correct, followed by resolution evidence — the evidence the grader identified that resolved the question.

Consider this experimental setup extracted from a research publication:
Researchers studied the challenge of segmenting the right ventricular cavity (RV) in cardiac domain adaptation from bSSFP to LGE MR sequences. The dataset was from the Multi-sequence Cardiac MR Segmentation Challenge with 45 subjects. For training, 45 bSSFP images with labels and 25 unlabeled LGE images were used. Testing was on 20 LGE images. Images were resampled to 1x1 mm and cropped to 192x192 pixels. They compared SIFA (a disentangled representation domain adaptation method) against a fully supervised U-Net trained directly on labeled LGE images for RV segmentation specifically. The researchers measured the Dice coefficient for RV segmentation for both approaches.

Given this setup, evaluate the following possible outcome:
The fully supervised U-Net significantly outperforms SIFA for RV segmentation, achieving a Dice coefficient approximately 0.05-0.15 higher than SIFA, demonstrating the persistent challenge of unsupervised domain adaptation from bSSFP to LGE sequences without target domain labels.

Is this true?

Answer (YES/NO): YES